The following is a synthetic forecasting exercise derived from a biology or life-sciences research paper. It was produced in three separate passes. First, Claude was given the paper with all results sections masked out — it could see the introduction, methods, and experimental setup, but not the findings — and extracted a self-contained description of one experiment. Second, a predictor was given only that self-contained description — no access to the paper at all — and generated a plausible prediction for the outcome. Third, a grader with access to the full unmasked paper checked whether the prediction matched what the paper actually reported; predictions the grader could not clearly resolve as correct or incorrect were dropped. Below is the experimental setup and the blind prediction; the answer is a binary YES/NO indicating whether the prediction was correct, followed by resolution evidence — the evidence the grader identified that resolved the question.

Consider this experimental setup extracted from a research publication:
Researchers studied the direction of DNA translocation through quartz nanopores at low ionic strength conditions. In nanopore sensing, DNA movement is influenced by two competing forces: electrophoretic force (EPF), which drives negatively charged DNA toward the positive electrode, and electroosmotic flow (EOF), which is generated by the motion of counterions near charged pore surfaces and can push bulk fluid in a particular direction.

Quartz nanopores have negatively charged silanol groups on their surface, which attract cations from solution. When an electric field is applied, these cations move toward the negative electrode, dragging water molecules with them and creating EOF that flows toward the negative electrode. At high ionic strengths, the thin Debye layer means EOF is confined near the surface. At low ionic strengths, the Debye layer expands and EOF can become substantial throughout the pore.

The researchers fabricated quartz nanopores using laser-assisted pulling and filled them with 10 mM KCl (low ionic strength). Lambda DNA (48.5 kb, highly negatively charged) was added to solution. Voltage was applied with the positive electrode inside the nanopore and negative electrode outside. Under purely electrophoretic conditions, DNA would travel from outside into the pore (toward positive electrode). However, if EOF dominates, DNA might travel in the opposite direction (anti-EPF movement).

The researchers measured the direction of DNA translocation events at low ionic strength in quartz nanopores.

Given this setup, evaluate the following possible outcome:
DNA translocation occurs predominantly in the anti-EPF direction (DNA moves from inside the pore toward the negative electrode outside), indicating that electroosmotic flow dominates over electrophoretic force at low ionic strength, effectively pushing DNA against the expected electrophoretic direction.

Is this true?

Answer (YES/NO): YES